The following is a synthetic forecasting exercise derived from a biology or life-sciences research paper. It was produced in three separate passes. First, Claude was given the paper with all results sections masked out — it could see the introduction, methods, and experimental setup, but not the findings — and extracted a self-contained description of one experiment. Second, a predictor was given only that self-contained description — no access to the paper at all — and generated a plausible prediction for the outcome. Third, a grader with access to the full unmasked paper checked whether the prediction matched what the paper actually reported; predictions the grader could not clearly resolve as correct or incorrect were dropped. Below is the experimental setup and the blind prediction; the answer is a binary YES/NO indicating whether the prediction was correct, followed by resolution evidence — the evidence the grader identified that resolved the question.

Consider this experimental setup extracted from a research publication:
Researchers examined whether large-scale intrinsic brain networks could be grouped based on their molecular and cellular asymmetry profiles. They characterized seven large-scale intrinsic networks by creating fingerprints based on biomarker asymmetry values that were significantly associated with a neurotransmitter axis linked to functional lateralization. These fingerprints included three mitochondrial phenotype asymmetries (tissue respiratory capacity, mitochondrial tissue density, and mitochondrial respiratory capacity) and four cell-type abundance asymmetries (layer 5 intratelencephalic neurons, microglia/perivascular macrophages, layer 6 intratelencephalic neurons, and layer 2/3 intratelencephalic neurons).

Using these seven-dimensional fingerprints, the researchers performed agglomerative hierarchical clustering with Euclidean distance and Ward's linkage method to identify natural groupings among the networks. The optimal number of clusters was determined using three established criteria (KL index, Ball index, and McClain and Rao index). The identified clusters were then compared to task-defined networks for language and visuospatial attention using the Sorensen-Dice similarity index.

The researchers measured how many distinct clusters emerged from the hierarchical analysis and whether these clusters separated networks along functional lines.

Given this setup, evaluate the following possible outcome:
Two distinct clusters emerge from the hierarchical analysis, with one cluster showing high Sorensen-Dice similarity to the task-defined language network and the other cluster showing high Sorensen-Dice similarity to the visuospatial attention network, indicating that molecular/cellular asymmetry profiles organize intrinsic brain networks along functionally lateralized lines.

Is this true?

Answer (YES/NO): YES